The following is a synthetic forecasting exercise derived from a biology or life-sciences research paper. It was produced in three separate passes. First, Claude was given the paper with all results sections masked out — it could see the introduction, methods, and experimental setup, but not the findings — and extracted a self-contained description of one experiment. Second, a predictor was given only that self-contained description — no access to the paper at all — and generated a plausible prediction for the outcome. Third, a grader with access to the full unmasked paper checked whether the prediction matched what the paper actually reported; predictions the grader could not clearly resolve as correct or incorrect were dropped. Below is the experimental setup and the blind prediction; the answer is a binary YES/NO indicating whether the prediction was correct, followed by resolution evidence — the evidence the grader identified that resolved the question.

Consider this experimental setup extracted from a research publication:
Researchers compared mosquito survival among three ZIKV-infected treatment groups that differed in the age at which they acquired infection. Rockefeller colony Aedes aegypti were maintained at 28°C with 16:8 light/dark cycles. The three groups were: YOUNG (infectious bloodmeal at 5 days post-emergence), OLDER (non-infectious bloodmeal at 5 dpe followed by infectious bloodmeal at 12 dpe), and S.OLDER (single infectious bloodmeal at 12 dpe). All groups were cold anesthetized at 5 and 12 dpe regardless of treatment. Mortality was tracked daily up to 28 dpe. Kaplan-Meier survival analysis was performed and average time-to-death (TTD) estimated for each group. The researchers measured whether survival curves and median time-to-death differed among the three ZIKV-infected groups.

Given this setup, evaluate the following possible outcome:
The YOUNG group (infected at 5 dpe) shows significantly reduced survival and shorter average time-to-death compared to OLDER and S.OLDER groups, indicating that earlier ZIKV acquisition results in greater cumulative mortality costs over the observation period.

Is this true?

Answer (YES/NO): NO